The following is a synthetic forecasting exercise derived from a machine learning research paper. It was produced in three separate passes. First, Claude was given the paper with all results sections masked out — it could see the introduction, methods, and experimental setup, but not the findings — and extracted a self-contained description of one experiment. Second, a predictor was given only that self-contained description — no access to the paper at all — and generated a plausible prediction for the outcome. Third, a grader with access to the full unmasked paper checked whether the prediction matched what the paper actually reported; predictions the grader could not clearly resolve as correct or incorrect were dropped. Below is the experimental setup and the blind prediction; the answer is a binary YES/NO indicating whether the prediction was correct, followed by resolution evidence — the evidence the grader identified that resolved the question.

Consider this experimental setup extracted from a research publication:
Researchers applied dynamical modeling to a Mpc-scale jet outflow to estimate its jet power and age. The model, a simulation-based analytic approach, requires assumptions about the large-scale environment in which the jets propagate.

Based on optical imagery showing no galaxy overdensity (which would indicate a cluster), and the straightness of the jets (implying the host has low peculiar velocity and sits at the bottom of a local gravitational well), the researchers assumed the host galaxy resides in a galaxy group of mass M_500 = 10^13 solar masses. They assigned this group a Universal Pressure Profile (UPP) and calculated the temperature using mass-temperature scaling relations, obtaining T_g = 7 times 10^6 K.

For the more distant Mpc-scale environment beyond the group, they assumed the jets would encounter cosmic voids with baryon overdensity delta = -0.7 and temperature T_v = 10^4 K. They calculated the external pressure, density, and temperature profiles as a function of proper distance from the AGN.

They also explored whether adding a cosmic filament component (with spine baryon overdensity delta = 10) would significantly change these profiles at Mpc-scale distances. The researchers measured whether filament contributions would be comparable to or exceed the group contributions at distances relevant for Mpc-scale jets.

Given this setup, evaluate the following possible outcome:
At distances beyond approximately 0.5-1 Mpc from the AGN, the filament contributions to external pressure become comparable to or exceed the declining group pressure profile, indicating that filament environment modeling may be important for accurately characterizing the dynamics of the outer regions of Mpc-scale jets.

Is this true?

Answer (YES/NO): NO